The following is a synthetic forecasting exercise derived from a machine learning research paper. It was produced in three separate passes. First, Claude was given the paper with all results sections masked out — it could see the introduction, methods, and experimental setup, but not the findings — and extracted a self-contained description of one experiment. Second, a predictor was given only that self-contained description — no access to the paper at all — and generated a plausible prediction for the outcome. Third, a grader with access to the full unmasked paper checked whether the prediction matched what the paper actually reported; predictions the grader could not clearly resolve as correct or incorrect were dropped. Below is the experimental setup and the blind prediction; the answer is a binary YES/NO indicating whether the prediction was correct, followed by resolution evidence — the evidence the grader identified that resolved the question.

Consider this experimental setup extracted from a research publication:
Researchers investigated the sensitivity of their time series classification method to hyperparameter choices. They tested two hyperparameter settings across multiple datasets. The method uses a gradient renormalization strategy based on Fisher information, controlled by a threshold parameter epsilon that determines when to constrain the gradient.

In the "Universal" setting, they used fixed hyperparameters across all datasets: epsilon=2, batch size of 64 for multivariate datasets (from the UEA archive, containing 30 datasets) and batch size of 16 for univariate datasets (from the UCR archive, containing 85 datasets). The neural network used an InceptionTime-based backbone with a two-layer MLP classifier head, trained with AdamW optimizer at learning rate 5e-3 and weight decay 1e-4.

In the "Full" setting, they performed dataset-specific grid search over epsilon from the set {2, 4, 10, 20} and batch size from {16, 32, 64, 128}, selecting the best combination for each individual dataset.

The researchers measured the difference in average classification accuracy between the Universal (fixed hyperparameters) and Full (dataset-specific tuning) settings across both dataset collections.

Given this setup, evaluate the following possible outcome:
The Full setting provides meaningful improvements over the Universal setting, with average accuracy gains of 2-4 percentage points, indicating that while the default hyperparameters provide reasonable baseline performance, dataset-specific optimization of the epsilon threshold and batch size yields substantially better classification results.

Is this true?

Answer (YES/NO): NO